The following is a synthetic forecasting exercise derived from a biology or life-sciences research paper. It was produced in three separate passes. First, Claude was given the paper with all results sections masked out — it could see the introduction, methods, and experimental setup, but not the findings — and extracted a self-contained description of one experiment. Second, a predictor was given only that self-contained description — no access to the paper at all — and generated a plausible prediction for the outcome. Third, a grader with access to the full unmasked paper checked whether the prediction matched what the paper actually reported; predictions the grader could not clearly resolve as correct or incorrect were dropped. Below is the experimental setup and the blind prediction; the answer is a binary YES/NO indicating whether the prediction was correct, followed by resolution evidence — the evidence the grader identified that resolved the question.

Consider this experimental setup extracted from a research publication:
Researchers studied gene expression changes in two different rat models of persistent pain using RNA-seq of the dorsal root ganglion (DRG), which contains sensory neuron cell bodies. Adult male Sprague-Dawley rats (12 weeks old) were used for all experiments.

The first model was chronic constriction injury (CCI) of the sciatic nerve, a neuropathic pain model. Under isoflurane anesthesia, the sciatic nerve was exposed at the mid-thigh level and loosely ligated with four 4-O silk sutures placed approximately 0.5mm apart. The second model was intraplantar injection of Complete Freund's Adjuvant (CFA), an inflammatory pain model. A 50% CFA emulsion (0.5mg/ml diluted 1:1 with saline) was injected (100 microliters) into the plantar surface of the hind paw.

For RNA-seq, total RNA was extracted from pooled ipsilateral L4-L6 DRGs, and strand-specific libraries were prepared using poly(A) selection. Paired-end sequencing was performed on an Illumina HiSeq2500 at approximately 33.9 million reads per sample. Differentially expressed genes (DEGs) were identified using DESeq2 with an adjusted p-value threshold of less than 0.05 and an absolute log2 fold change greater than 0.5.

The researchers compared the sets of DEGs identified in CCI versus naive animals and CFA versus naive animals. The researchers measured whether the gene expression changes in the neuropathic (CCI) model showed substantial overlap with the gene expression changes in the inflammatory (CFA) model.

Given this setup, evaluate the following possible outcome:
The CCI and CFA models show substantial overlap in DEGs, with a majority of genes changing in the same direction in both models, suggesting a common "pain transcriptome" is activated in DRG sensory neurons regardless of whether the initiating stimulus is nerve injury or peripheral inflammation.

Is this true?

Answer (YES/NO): YES